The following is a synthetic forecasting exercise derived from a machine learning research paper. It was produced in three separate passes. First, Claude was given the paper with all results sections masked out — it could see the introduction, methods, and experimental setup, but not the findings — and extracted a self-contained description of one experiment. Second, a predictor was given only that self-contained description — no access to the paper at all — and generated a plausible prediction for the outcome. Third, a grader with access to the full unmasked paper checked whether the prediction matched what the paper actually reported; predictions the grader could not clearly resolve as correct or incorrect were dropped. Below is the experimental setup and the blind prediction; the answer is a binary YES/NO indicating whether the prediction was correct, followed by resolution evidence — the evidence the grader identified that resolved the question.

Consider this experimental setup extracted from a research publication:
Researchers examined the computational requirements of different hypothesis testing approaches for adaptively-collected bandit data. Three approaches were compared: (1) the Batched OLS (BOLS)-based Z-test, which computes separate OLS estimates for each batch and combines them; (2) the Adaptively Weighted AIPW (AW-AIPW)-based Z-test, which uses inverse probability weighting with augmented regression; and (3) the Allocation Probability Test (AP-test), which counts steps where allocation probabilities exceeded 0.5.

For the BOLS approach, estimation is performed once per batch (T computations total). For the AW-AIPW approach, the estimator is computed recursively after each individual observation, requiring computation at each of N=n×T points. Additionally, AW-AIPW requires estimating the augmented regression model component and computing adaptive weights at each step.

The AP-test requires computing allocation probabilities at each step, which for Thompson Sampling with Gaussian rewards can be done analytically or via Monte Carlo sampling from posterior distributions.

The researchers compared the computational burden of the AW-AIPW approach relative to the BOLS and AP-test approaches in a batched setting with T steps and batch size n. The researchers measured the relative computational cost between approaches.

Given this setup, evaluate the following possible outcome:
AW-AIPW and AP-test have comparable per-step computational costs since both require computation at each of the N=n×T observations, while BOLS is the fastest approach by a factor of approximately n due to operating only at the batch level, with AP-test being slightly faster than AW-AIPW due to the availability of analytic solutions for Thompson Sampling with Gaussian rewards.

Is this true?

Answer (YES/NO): NO